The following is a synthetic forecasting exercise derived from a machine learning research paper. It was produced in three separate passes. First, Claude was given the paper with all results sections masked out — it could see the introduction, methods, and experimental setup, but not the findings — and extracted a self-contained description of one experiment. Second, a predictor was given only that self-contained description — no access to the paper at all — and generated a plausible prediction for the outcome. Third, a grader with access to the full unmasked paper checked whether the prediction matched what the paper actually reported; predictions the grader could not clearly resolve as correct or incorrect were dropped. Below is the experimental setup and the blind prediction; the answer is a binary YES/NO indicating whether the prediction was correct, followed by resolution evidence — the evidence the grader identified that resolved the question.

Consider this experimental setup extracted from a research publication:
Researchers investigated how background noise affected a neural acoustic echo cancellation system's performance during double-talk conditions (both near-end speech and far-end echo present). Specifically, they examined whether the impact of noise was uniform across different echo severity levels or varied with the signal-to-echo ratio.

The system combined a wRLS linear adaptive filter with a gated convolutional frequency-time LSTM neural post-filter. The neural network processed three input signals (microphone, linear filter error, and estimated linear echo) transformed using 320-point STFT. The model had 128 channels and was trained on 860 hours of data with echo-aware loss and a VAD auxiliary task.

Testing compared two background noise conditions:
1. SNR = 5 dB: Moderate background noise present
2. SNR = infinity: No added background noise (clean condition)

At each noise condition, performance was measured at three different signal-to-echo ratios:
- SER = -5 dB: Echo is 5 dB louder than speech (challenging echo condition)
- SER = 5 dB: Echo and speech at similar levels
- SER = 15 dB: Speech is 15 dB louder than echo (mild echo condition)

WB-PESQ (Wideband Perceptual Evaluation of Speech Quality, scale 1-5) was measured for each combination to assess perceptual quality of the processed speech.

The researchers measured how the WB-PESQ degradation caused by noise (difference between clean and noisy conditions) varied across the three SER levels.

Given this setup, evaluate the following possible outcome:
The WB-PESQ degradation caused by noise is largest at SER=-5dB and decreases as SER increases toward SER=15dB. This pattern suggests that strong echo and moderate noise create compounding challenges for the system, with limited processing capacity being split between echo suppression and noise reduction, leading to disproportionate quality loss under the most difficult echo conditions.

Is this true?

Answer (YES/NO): NO